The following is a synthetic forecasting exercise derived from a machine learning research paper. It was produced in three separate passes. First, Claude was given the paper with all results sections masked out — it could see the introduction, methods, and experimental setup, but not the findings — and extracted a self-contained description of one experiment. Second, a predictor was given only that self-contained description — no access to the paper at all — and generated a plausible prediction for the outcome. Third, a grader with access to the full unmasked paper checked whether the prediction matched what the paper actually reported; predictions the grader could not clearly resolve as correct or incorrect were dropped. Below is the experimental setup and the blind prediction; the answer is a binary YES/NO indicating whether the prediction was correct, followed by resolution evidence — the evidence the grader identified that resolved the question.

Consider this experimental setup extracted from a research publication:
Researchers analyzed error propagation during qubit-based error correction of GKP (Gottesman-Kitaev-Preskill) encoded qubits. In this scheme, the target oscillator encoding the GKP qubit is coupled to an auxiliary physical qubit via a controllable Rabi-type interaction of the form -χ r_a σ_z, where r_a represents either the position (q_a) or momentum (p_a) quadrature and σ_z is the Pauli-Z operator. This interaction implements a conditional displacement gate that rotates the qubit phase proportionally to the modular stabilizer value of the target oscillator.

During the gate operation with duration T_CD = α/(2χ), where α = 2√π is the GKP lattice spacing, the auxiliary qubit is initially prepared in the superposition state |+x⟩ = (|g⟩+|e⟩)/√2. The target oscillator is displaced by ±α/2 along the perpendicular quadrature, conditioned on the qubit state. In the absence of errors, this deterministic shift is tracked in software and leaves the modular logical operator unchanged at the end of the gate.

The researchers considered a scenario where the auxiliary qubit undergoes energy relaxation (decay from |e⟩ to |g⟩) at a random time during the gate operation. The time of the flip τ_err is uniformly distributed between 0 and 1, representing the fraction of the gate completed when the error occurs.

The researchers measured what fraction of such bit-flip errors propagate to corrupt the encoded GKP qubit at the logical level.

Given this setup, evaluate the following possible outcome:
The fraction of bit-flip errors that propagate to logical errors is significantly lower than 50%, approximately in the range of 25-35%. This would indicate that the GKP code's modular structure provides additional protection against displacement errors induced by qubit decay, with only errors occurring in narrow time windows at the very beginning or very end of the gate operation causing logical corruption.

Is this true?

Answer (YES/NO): NO